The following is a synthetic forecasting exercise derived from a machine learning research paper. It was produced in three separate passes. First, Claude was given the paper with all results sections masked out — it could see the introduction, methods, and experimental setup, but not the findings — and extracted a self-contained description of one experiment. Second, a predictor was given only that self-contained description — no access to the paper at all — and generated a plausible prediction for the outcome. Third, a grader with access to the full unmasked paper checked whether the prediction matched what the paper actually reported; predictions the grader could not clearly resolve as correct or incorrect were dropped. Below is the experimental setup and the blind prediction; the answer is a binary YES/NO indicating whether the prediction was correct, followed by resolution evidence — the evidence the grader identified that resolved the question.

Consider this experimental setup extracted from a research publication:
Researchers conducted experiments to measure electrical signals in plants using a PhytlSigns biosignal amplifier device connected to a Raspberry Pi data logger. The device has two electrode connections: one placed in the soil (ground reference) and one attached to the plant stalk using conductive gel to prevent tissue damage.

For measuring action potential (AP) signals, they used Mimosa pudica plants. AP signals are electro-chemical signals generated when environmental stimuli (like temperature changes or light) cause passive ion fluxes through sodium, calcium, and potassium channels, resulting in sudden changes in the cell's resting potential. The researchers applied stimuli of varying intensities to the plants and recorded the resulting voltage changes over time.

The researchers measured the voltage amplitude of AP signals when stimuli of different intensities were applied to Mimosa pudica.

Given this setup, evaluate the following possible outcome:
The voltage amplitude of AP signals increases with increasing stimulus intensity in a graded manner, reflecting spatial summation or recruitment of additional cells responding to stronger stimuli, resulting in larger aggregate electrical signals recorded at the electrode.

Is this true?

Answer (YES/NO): YES